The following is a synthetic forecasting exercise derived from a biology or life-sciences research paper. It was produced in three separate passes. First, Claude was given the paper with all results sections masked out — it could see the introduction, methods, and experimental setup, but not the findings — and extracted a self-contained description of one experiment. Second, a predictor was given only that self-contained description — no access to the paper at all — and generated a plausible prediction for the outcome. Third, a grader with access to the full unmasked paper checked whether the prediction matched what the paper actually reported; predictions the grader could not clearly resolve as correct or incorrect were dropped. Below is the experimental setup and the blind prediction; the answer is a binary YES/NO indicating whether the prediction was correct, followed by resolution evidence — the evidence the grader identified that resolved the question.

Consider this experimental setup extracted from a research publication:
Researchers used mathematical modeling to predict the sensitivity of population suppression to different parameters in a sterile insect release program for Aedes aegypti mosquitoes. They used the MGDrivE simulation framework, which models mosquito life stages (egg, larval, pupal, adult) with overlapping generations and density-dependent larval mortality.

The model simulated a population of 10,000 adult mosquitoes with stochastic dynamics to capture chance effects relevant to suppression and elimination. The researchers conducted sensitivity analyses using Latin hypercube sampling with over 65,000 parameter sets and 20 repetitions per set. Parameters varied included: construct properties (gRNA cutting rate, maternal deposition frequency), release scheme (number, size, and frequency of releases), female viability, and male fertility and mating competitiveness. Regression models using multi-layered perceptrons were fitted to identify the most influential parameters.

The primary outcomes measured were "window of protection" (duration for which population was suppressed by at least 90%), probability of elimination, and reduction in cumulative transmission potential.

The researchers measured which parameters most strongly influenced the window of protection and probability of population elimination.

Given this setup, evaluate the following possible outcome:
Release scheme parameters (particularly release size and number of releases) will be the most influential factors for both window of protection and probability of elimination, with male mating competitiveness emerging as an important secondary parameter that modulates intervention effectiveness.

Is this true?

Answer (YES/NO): NO